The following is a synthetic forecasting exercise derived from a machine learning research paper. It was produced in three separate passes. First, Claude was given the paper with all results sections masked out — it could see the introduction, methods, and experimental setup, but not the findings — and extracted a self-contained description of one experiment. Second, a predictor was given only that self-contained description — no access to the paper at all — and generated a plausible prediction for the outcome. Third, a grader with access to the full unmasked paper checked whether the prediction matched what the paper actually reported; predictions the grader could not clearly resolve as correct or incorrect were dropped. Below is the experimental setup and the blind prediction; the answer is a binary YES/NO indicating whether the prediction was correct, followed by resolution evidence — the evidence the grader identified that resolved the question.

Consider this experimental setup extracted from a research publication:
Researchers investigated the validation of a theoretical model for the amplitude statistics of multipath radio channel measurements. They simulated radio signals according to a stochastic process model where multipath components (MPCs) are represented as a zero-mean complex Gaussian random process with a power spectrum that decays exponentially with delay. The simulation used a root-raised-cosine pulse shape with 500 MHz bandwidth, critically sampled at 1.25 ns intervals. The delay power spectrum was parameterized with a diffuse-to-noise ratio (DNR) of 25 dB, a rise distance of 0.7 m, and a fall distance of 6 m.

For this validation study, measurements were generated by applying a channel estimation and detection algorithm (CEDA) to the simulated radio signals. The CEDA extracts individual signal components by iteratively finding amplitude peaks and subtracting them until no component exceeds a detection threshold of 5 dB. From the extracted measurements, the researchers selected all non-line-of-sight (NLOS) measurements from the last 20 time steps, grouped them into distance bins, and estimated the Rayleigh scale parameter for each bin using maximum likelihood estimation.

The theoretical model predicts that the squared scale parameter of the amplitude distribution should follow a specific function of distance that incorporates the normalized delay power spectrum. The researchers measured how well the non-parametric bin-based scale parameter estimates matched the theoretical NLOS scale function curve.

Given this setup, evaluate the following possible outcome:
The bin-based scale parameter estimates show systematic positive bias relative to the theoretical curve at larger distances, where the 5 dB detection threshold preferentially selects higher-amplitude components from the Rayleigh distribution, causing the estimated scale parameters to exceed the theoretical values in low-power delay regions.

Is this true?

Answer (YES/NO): NO